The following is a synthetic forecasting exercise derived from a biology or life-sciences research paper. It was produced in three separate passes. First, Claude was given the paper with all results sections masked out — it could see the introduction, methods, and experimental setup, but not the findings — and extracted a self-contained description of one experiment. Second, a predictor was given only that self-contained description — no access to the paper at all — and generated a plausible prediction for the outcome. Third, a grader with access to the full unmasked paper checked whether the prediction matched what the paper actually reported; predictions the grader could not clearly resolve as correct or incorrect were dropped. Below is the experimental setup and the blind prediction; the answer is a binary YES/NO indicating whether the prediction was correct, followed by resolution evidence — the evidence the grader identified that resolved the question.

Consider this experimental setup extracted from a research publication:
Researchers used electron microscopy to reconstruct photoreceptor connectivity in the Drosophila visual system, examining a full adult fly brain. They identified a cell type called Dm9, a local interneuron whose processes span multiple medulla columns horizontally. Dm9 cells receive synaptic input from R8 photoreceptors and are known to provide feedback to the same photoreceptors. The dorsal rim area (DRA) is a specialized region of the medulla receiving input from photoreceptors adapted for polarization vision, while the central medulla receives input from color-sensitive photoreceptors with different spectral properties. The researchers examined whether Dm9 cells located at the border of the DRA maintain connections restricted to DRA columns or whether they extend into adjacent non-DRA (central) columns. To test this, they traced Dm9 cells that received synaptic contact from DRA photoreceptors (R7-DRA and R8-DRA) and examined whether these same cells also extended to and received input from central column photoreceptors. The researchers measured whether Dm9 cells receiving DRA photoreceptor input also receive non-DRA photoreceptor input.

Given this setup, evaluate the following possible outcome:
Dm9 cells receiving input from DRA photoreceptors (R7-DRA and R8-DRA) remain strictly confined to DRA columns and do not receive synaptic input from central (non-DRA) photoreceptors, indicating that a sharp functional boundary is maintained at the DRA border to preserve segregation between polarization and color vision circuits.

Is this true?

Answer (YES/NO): NO